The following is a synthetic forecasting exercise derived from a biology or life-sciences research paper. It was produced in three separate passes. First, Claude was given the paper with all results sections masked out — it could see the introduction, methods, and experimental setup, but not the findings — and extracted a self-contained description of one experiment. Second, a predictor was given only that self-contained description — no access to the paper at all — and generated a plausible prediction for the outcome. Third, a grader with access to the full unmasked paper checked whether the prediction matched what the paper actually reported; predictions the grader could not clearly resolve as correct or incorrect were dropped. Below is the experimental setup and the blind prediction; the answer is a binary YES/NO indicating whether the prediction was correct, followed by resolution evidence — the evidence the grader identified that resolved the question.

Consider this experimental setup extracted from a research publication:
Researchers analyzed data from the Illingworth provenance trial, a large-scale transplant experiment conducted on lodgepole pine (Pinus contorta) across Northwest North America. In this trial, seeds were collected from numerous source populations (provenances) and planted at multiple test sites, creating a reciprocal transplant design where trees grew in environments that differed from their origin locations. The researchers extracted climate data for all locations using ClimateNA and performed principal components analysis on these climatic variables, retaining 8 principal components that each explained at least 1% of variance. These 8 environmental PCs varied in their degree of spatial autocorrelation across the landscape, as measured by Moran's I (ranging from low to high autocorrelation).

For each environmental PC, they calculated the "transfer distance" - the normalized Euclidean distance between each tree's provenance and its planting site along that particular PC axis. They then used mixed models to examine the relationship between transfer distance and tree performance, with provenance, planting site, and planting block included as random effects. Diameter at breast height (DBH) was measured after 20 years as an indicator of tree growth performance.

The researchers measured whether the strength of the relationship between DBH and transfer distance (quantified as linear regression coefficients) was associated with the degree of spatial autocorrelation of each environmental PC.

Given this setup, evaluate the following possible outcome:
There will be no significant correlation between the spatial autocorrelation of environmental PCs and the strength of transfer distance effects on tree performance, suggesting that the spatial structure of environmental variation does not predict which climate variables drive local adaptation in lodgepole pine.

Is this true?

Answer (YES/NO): NO